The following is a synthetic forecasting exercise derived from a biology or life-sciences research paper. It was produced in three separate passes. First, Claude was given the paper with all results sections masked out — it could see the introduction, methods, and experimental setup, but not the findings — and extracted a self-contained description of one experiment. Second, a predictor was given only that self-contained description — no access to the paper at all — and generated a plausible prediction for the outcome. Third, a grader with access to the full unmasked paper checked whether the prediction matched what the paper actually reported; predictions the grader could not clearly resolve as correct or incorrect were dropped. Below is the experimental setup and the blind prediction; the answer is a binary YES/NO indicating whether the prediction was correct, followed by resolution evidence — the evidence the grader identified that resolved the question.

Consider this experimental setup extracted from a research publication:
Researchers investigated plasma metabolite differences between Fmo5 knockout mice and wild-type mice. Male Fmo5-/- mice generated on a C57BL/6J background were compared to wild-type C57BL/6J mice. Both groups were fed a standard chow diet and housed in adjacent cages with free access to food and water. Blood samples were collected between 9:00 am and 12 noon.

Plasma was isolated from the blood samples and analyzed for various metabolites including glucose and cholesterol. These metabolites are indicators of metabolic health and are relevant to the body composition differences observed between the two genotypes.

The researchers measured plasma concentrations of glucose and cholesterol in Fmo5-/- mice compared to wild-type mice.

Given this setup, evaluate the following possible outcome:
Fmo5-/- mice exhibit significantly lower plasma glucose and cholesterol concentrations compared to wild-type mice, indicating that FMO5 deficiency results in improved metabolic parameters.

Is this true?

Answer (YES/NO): YES